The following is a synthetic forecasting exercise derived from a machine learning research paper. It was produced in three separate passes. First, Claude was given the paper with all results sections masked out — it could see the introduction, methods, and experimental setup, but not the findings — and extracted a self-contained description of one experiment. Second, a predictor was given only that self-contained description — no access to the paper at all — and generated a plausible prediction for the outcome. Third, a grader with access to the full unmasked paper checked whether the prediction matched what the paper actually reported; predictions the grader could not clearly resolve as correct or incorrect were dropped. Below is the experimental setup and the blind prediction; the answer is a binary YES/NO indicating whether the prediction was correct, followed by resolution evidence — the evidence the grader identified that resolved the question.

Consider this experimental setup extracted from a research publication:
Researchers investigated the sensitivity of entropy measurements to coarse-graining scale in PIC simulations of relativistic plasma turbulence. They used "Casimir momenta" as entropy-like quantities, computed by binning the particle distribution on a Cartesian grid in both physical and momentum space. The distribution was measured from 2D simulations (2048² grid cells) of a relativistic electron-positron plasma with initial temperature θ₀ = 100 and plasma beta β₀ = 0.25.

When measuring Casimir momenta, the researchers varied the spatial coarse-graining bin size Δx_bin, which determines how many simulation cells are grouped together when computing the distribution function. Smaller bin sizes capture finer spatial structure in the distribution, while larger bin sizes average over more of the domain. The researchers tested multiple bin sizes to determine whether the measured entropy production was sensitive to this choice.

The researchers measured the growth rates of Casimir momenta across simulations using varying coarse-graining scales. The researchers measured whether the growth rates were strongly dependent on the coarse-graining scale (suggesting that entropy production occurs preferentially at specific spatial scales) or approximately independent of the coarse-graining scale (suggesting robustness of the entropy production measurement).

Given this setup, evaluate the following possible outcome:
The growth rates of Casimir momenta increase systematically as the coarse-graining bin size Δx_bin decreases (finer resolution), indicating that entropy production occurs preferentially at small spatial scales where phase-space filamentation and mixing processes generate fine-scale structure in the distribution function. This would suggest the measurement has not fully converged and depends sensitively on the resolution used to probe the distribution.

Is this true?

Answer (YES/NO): NO